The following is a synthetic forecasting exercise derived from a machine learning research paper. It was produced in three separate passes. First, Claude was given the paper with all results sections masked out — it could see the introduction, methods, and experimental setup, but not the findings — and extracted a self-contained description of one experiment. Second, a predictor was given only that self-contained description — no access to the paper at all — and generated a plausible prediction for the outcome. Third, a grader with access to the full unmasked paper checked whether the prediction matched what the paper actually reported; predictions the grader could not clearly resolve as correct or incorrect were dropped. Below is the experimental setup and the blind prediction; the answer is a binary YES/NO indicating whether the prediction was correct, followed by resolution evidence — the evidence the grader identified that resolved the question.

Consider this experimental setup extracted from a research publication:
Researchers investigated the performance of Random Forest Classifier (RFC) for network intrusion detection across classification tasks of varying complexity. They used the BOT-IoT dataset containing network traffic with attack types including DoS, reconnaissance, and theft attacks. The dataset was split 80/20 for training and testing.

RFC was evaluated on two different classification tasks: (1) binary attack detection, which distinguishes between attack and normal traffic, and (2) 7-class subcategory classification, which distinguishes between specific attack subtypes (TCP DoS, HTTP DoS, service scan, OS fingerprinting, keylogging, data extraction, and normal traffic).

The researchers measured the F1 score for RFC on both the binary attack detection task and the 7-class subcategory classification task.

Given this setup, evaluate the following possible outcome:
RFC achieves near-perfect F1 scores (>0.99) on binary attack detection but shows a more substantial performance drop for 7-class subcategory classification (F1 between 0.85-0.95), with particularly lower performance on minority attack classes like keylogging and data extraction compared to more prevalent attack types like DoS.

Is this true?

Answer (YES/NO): NO